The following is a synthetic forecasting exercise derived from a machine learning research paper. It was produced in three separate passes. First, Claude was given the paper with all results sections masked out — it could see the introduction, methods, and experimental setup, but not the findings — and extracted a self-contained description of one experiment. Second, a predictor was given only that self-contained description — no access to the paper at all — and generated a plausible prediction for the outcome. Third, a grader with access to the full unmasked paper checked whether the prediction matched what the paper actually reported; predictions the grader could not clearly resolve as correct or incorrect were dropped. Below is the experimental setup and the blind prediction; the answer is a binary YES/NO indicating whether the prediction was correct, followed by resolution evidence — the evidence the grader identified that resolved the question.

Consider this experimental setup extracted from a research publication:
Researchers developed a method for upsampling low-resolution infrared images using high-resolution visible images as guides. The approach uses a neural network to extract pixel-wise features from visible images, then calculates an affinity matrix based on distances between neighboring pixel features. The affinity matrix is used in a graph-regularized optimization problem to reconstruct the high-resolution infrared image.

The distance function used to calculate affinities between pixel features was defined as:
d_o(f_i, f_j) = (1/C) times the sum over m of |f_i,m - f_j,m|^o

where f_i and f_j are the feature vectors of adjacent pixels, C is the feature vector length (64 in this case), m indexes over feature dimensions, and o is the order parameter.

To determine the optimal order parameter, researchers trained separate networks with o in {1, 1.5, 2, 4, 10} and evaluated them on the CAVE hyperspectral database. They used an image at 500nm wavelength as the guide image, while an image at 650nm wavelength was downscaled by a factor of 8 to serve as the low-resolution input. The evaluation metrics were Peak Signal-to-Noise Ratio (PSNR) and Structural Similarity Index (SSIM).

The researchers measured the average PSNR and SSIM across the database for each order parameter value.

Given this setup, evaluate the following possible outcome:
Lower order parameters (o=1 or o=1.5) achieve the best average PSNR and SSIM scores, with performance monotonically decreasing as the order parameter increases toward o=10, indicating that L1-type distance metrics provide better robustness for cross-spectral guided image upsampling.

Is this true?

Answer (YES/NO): NO